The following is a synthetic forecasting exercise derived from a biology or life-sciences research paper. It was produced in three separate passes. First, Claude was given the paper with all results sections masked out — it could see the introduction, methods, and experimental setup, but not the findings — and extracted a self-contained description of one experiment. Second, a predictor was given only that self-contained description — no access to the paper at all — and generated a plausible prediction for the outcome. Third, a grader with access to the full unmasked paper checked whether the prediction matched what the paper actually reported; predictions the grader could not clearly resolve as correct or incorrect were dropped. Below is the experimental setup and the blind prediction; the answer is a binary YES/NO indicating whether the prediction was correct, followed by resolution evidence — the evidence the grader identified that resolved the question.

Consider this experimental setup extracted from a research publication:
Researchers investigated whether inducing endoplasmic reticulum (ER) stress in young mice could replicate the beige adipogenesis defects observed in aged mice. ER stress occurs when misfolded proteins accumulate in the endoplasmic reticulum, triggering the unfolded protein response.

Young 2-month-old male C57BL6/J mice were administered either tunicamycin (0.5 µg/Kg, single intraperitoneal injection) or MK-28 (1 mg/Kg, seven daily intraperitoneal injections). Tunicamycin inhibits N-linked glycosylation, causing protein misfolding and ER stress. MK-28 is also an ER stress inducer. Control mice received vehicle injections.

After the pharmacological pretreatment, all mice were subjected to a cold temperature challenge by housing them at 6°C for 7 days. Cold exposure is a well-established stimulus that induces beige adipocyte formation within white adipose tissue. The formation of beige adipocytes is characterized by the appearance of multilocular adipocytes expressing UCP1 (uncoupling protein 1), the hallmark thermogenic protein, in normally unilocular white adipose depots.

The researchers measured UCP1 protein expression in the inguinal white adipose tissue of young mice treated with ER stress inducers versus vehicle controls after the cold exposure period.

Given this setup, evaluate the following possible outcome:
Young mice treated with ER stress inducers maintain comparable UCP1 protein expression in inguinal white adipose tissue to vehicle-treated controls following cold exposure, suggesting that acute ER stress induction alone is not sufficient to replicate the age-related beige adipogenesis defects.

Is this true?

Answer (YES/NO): NO